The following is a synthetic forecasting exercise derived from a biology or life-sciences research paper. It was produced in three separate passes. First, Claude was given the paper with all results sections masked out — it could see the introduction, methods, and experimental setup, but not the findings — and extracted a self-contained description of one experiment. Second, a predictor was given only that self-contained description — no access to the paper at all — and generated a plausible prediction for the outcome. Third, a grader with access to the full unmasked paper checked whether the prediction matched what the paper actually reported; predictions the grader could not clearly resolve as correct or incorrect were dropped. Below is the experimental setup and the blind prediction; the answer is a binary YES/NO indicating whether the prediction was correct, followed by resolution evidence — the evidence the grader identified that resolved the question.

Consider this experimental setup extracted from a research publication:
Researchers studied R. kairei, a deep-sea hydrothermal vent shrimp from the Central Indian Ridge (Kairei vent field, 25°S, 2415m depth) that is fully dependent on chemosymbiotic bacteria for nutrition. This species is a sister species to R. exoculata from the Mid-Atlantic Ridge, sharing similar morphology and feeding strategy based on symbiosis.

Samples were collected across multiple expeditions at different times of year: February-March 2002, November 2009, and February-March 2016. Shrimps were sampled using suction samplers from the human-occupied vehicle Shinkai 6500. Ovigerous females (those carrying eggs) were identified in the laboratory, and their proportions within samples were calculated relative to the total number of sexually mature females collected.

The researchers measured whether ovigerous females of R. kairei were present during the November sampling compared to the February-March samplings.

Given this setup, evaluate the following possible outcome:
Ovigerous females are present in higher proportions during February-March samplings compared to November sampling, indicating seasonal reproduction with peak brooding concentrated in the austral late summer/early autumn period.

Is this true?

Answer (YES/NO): YES